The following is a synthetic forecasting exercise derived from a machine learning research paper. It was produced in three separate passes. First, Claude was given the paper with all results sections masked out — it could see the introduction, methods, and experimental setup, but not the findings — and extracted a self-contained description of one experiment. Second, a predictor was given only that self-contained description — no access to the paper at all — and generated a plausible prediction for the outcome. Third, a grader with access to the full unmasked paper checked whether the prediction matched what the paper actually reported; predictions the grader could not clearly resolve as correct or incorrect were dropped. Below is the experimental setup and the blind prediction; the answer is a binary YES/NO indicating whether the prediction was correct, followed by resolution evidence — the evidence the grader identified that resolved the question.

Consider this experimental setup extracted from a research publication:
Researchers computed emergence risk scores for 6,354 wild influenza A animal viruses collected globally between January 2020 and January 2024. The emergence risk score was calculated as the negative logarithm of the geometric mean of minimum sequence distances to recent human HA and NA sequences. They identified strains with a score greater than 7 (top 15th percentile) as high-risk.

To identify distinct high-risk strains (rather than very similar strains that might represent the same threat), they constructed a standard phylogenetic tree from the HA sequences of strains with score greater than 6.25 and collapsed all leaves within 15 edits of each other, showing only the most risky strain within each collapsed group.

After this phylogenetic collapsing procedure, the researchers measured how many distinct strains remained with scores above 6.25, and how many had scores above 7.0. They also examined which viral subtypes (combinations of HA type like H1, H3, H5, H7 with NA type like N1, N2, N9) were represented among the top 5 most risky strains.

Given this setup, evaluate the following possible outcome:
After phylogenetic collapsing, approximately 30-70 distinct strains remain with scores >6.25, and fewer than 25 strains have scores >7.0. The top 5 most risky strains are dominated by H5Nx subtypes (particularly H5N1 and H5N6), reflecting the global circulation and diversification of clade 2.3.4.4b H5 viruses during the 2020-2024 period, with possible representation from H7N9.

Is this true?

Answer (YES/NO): NO